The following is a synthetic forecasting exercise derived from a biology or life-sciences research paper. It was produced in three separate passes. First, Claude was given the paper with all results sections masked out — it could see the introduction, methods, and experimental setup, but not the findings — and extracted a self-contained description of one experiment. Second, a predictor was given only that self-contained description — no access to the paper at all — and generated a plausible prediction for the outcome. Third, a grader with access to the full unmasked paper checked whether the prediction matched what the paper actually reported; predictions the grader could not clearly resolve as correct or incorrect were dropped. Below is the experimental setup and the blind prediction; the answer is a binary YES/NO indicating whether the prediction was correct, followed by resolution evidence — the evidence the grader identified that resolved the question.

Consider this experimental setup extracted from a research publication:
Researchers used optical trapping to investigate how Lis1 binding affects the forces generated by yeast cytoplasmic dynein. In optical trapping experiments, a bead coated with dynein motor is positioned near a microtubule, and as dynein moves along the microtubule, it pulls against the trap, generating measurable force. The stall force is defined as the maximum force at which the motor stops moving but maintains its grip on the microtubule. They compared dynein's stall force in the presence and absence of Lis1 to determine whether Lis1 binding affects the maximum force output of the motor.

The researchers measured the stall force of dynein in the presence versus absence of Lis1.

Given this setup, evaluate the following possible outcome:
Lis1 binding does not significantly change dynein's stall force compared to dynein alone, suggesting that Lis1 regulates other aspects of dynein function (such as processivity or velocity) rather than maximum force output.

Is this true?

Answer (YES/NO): YES